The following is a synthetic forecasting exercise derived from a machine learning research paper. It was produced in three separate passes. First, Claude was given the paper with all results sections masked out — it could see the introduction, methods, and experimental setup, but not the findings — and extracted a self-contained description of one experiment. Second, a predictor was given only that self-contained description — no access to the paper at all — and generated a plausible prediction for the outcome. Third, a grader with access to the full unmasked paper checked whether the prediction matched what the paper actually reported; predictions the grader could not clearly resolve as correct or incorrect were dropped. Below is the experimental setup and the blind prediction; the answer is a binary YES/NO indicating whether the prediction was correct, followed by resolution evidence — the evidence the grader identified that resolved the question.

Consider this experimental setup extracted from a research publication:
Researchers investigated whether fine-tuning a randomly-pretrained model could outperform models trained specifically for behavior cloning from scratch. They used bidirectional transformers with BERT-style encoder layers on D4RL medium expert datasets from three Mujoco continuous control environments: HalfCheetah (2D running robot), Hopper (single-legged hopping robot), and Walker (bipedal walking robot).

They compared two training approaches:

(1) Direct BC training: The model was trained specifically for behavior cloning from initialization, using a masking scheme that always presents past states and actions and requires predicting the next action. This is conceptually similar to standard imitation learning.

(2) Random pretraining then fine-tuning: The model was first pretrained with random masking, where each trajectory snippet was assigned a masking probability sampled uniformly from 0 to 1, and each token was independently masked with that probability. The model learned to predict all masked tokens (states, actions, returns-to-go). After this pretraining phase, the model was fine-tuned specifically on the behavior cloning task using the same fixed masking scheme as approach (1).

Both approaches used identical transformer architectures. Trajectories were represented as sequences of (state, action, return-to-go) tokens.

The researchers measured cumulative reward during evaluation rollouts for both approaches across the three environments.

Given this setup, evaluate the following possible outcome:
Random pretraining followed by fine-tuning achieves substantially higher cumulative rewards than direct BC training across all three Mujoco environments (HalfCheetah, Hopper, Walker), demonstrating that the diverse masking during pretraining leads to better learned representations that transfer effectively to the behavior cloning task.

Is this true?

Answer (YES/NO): NO